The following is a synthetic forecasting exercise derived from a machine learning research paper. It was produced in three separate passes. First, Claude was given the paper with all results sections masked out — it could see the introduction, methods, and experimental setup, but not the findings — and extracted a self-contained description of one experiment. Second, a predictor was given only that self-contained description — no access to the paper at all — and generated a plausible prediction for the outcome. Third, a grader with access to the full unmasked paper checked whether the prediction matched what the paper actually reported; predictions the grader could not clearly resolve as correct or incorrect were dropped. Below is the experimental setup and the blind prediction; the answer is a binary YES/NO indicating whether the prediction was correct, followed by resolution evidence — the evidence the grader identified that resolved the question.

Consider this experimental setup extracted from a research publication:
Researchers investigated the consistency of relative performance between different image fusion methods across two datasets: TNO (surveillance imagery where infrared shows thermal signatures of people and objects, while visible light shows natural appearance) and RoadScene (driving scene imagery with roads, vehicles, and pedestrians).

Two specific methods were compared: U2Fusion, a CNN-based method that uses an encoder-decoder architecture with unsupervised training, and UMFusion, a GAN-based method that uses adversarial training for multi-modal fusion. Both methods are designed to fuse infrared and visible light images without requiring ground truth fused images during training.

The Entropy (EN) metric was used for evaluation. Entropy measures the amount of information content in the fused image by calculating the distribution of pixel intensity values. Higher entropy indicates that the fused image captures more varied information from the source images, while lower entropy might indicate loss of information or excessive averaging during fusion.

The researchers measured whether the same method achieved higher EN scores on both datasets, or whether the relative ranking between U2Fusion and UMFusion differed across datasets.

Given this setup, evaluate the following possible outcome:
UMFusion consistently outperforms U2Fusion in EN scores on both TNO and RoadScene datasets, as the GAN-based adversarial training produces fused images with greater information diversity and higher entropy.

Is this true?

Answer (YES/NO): YES